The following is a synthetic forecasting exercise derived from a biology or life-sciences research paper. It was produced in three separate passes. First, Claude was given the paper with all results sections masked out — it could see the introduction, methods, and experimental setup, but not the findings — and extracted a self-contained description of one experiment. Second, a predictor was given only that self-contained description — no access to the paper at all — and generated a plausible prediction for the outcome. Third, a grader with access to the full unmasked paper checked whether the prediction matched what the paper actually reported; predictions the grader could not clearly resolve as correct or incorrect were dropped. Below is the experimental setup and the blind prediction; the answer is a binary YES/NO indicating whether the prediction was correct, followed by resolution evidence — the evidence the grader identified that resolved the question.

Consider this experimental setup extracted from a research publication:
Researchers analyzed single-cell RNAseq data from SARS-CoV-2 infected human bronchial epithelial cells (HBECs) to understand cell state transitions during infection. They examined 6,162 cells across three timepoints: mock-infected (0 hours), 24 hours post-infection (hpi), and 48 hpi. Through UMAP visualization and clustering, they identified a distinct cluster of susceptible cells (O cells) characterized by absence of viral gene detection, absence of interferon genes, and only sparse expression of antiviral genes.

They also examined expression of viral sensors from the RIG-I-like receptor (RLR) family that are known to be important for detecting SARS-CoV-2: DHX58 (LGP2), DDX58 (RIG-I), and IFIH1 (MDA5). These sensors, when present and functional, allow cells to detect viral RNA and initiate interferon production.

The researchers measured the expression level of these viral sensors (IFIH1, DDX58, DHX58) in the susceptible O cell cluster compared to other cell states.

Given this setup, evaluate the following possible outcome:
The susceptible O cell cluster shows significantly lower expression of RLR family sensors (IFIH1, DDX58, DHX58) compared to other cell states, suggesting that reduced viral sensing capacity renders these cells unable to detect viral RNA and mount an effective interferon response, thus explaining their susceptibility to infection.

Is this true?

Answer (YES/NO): YES